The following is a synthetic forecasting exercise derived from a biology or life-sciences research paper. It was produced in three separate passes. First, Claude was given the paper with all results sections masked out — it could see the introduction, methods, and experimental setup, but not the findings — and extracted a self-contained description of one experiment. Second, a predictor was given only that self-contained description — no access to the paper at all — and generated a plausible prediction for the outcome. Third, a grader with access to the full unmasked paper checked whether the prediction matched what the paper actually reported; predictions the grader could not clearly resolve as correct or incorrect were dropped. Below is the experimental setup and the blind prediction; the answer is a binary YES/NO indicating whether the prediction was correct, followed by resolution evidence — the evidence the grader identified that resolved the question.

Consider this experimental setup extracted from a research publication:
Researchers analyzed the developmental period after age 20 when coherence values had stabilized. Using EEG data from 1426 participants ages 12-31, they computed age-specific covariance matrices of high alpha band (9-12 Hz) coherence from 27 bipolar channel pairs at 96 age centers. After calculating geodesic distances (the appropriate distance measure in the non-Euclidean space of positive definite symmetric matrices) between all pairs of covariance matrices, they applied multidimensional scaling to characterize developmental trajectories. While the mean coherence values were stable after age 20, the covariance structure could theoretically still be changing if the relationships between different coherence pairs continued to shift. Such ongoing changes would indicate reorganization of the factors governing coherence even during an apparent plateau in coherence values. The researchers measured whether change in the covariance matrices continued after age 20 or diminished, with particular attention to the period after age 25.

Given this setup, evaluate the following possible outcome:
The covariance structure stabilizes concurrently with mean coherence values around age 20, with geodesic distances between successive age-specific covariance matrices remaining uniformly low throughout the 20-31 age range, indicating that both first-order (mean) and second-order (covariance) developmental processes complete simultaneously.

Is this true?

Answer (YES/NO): NO